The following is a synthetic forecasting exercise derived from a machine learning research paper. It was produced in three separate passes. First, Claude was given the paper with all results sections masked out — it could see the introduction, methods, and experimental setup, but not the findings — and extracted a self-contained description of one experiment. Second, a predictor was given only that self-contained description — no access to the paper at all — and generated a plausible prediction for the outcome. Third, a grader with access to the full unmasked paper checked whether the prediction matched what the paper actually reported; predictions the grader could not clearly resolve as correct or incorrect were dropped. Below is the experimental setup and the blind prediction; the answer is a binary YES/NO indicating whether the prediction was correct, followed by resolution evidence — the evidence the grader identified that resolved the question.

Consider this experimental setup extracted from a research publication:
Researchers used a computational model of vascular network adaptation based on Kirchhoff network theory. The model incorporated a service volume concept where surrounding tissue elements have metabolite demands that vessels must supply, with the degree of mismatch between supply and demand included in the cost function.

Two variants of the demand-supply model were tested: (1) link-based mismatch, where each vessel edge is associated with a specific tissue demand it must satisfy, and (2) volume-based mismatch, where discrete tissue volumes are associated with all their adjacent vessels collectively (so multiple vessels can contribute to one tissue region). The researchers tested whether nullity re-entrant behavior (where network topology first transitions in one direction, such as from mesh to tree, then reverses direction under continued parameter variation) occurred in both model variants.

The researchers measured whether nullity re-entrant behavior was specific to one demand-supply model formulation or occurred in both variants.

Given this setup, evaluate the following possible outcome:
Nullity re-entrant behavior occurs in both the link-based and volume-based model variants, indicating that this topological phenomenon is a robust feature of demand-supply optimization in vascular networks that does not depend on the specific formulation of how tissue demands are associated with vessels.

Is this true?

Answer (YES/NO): YES